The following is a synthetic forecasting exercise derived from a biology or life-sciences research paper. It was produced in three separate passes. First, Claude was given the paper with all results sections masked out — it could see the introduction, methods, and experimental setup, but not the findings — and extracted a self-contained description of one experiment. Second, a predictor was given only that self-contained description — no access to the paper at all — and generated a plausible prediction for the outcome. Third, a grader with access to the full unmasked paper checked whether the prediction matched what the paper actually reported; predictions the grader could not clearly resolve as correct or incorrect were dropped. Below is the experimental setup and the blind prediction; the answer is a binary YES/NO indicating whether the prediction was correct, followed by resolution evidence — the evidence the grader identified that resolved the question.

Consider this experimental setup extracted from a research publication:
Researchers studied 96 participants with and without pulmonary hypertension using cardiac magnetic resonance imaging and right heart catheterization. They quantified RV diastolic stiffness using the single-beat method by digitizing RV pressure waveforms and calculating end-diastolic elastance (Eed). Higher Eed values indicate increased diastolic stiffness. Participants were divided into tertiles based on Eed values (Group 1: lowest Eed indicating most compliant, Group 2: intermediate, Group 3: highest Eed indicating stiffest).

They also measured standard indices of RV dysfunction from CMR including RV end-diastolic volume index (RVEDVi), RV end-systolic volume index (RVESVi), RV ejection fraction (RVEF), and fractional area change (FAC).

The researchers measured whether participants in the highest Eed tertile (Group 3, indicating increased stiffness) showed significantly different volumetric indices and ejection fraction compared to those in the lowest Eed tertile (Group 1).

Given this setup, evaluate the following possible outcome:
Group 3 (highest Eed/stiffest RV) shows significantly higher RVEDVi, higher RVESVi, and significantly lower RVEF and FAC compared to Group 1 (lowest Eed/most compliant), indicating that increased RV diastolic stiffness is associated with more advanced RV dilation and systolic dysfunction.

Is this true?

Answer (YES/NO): NO